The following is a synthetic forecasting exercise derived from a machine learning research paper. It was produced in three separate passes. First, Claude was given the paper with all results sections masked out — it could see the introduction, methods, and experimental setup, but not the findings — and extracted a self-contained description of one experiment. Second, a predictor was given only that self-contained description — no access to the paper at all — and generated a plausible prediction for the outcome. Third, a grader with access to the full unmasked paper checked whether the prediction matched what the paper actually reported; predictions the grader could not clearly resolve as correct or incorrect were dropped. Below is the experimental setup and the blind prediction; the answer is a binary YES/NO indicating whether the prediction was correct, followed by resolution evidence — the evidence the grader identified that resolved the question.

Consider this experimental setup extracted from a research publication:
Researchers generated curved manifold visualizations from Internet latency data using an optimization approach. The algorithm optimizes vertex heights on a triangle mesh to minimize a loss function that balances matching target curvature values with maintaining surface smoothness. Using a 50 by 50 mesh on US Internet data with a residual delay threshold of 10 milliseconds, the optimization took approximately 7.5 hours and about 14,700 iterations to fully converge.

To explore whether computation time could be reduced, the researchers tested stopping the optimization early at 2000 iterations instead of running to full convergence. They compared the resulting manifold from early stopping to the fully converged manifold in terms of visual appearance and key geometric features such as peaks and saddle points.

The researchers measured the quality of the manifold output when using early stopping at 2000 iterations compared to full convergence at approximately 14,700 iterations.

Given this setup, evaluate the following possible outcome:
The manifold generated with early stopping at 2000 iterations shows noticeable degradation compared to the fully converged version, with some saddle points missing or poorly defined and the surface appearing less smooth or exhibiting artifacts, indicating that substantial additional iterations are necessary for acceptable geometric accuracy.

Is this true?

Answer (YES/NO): NO